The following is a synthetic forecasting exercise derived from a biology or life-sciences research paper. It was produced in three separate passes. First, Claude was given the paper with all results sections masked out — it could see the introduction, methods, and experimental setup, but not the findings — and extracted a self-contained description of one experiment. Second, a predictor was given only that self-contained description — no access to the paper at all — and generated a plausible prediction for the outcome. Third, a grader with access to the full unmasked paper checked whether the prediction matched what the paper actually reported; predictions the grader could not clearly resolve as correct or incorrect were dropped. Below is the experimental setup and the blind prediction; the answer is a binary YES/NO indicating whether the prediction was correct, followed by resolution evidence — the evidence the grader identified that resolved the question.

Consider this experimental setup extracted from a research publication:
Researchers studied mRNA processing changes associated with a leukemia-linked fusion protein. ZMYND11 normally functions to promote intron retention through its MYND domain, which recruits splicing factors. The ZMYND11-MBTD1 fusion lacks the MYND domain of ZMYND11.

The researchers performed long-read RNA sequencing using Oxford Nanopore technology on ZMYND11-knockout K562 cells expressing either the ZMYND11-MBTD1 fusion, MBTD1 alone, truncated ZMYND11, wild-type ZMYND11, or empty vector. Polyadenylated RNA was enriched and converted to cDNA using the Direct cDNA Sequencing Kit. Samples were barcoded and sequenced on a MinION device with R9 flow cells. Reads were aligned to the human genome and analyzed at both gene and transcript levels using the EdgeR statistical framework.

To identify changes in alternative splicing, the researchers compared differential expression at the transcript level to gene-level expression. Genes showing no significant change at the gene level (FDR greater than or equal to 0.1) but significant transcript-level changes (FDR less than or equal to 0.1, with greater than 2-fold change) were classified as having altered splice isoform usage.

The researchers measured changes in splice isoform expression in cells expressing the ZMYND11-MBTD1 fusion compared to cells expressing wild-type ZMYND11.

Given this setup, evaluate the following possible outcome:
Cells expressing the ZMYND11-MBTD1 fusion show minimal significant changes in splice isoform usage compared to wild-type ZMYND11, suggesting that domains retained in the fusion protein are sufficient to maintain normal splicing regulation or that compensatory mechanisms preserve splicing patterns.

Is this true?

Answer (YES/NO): NO